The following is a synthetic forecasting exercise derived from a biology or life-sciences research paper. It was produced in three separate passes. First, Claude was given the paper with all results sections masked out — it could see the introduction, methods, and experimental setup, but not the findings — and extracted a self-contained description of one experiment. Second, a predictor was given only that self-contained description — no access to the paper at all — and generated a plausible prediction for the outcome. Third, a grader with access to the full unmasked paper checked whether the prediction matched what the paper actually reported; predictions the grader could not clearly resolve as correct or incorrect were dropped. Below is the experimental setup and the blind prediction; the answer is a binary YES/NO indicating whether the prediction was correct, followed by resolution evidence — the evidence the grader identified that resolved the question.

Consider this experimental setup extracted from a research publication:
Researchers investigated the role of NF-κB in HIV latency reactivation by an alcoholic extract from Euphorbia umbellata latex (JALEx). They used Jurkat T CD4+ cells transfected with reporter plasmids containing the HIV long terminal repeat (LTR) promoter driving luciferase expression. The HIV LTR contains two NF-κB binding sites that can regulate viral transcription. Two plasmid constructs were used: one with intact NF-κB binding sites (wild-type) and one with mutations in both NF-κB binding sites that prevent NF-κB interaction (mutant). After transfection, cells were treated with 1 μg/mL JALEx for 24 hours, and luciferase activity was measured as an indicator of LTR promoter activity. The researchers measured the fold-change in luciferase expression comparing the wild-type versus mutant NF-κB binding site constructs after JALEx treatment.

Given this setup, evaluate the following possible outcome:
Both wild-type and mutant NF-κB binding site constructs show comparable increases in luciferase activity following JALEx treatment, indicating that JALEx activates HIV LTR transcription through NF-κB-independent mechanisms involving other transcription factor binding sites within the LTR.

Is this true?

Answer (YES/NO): NO